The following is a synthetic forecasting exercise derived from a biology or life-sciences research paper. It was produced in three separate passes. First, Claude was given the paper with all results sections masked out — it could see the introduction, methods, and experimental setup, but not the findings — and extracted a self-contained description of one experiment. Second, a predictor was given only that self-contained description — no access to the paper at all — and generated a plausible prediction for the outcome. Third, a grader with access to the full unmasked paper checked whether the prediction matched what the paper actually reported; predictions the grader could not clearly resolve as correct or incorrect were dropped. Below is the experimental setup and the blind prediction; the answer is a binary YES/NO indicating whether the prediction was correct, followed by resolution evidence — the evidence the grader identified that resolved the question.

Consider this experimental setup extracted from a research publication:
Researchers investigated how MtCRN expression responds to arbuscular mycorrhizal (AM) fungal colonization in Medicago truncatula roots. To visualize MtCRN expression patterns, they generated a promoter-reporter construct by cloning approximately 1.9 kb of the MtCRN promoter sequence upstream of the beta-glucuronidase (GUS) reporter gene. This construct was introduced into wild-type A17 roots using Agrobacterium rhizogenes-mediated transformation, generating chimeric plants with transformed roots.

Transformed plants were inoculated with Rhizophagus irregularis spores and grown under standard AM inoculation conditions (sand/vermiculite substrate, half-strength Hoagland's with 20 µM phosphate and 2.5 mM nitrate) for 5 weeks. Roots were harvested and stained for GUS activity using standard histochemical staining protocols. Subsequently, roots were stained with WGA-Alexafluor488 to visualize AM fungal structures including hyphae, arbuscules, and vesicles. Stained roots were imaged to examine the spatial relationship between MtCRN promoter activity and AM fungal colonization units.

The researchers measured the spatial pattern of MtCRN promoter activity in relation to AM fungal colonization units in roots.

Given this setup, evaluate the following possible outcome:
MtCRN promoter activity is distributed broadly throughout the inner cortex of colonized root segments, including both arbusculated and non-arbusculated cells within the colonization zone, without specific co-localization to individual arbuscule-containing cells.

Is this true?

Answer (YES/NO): YES